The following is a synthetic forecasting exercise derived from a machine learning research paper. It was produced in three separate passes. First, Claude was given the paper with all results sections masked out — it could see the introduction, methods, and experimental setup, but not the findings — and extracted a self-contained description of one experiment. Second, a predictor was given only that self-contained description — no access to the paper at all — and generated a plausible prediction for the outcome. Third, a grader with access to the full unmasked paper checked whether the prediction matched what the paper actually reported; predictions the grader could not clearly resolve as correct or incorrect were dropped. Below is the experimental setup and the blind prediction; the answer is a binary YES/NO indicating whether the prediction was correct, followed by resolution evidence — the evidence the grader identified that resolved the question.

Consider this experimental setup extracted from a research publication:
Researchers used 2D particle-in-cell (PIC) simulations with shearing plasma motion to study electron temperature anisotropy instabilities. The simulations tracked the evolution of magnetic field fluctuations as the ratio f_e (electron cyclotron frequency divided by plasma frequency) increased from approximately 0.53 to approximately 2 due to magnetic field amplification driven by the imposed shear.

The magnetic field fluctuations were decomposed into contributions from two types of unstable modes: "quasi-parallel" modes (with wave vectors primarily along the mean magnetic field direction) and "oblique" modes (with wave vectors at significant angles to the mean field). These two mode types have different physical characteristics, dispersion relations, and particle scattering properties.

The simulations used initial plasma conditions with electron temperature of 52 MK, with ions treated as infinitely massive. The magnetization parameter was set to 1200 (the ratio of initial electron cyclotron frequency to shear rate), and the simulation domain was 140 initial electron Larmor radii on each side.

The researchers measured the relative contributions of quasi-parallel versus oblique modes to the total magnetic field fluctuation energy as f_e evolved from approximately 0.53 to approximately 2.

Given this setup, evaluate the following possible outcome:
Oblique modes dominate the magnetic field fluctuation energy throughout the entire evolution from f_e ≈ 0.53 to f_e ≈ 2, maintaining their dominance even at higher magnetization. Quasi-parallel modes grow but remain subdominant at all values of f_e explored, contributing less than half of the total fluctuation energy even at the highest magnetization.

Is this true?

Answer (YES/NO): NO